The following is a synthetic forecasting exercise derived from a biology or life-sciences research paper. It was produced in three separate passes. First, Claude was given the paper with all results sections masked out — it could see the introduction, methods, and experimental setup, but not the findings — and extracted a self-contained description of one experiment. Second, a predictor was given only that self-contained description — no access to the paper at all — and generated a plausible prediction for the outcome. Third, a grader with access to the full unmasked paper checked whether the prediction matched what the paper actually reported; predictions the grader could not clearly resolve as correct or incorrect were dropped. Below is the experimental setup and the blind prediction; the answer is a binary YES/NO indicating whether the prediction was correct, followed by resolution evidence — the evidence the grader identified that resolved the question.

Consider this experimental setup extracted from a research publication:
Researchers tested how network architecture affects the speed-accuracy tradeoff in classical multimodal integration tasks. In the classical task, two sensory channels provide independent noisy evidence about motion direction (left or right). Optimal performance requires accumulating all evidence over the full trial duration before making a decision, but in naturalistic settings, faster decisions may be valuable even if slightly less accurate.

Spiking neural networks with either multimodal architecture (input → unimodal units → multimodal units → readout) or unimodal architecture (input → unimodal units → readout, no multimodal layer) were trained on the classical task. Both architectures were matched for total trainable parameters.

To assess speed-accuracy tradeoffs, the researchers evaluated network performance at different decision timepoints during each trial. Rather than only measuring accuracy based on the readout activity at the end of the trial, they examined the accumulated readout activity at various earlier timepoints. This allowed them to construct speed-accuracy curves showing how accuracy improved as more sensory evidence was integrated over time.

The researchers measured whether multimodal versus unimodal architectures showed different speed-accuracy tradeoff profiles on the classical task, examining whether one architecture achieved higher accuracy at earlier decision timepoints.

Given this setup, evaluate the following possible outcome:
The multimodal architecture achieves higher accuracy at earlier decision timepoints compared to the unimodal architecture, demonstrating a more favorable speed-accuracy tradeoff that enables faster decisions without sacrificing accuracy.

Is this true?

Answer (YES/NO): NO